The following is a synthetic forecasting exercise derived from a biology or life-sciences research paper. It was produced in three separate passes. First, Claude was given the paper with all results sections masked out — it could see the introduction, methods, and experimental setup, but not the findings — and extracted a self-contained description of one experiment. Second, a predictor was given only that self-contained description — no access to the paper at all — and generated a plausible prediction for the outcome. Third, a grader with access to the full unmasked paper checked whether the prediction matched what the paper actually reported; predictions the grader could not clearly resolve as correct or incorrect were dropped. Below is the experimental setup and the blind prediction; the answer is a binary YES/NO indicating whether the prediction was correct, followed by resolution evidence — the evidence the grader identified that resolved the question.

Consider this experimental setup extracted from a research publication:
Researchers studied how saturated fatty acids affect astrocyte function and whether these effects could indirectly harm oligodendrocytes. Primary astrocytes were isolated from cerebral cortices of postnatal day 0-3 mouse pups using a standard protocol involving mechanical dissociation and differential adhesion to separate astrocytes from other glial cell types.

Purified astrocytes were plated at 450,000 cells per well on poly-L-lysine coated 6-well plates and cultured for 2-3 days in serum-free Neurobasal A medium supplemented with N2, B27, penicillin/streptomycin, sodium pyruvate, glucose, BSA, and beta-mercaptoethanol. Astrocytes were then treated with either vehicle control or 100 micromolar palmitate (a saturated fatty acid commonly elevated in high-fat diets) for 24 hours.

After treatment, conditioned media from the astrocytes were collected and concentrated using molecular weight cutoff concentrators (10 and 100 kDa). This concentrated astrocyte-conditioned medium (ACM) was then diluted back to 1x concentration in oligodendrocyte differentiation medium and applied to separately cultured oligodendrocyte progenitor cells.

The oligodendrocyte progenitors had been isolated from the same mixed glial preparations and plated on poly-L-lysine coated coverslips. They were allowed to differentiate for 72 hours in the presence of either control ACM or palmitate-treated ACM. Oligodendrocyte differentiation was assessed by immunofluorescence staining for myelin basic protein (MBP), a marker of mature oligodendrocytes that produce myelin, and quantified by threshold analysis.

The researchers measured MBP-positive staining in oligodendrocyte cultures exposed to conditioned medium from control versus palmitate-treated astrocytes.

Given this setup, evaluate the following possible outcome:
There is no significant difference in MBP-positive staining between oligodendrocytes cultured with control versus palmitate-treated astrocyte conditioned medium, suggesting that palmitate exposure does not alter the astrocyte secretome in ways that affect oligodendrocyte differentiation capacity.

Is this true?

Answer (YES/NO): NO